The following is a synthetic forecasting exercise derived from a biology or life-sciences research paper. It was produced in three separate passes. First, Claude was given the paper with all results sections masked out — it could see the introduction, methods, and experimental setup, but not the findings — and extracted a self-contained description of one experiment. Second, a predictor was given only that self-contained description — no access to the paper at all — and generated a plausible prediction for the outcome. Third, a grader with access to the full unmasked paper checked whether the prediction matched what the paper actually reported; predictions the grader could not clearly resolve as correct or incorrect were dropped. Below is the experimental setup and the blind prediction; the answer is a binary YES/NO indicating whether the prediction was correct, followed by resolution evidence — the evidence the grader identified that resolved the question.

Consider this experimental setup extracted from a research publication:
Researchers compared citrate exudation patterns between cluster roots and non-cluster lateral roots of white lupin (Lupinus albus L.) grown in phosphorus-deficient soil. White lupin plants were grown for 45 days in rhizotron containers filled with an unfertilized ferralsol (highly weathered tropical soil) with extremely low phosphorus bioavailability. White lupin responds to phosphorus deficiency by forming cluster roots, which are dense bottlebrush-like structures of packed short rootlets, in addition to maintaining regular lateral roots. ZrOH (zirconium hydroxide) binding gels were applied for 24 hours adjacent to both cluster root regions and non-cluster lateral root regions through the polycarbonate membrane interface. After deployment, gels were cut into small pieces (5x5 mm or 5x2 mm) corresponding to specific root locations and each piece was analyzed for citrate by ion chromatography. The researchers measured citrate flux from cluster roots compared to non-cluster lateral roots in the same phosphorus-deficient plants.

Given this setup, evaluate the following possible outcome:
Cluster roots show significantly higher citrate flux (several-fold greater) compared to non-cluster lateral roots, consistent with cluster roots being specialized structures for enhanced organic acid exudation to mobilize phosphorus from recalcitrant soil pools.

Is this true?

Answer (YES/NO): YES